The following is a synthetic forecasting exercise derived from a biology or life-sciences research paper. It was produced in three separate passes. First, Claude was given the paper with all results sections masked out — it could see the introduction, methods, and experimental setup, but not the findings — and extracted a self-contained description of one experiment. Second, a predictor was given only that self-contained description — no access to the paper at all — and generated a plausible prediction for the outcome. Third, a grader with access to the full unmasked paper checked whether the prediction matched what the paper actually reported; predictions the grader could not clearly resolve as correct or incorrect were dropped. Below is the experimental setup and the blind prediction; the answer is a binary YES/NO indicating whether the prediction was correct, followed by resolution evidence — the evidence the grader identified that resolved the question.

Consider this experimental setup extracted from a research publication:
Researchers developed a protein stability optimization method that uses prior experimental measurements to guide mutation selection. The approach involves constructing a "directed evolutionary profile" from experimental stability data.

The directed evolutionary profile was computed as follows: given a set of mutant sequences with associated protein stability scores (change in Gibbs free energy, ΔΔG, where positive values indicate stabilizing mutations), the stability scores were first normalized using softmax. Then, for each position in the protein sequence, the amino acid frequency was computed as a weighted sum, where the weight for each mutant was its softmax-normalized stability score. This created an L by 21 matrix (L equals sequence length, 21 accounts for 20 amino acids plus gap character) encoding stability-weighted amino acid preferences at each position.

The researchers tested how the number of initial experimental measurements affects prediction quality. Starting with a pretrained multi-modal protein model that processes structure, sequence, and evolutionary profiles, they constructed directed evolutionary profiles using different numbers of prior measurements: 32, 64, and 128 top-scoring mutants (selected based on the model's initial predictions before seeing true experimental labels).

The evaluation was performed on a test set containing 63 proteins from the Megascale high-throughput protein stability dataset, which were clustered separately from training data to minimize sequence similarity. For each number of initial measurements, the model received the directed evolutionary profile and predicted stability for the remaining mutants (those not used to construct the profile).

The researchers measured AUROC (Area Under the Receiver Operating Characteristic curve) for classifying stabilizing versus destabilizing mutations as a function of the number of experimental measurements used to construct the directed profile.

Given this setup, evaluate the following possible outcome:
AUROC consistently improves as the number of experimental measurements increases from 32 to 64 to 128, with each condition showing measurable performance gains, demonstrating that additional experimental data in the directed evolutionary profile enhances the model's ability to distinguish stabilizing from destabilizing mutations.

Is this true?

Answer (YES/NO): YES